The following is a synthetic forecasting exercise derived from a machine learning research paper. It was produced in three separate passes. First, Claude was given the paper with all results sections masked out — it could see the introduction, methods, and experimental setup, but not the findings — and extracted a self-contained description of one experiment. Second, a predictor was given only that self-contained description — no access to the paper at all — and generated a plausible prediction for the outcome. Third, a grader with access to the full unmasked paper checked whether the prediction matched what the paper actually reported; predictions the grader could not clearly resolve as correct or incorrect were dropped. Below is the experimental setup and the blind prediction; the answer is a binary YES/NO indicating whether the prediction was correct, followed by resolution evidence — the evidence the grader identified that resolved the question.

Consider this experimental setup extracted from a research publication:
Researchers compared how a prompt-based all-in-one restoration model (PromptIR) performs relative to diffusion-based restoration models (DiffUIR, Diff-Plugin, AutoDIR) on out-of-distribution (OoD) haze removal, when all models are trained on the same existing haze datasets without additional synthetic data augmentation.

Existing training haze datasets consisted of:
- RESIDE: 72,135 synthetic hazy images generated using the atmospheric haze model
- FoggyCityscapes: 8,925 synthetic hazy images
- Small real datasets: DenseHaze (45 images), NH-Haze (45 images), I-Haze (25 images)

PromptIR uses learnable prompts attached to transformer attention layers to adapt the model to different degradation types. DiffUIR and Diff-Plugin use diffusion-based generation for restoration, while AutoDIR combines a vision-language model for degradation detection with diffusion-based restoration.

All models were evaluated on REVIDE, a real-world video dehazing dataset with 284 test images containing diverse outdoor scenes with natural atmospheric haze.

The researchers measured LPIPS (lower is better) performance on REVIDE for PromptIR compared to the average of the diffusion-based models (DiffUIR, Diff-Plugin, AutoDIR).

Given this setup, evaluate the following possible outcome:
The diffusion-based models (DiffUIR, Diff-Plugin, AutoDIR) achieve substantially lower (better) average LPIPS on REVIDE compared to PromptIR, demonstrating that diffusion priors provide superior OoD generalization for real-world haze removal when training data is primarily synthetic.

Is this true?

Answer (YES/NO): NO